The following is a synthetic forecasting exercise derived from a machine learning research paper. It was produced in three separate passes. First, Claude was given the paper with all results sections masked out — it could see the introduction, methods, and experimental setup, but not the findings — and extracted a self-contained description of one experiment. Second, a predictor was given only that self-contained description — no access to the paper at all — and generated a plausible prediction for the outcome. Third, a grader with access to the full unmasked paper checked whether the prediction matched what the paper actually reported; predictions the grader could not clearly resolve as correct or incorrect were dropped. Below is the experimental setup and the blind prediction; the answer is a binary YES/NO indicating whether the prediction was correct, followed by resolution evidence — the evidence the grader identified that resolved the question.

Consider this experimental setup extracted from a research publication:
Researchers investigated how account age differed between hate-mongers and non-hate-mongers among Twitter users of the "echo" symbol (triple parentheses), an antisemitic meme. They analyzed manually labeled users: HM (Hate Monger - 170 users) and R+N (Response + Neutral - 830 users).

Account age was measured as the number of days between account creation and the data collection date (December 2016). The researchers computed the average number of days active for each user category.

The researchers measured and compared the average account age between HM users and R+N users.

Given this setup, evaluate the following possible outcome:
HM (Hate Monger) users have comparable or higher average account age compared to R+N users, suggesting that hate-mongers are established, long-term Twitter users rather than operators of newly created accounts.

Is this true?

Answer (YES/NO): NO